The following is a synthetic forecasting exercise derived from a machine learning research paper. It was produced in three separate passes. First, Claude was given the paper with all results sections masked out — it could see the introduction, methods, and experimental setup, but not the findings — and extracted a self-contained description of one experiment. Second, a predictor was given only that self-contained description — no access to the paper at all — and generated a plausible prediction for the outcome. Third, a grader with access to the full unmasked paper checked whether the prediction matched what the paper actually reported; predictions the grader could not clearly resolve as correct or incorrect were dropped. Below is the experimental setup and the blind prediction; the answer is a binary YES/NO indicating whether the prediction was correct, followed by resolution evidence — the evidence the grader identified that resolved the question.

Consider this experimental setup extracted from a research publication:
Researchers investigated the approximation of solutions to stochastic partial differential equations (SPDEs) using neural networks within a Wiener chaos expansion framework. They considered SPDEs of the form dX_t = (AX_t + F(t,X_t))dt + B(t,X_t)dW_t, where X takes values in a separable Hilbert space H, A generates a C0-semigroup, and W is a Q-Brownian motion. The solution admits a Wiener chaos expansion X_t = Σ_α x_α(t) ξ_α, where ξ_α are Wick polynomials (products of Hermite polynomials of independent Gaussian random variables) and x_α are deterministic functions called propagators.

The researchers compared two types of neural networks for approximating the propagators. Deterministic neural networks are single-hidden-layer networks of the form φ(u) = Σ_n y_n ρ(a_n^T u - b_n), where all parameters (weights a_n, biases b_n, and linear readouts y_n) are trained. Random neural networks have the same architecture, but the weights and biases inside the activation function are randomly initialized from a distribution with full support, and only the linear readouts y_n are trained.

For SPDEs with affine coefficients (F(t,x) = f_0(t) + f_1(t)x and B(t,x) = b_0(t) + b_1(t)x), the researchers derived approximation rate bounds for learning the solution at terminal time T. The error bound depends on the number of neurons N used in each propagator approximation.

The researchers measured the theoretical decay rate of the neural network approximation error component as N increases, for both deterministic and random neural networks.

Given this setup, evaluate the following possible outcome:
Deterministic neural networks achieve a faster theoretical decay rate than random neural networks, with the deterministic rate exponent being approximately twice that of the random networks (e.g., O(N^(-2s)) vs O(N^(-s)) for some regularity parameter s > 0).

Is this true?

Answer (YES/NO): NO